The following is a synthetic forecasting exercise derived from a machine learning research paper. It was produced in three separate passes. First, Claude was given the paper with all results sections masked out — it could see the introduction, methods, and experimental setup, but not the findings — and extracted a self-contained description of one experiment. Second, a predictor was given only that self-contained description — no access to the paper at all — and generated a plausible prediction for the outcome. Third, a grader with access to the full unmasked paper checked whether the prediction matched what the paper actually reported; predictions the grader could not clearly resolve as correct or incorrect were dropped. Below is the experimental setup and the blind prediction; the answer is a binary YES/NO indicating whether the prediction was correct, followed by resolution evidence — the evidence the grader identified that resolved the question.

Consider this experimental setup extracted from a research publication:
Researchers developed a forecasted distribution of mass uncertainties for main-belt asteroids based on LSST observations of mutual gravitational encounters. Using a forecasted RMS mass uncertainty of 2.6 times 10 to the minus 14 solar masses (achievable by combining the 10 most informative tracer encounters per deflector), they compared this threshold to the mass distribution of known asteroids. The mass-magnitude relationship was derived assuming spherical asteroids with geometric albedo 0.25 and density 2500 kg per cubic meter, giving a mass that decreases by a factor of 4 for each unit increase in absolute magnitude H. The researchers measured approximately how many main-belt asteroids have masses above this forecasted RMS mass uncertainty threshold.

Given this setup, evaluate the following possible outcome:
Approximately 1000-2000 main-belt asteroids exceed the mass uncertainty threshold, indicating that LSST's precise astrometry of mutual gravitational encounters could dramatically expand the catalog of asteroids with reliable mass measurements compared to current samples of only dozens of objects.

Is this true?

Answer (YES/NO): NO